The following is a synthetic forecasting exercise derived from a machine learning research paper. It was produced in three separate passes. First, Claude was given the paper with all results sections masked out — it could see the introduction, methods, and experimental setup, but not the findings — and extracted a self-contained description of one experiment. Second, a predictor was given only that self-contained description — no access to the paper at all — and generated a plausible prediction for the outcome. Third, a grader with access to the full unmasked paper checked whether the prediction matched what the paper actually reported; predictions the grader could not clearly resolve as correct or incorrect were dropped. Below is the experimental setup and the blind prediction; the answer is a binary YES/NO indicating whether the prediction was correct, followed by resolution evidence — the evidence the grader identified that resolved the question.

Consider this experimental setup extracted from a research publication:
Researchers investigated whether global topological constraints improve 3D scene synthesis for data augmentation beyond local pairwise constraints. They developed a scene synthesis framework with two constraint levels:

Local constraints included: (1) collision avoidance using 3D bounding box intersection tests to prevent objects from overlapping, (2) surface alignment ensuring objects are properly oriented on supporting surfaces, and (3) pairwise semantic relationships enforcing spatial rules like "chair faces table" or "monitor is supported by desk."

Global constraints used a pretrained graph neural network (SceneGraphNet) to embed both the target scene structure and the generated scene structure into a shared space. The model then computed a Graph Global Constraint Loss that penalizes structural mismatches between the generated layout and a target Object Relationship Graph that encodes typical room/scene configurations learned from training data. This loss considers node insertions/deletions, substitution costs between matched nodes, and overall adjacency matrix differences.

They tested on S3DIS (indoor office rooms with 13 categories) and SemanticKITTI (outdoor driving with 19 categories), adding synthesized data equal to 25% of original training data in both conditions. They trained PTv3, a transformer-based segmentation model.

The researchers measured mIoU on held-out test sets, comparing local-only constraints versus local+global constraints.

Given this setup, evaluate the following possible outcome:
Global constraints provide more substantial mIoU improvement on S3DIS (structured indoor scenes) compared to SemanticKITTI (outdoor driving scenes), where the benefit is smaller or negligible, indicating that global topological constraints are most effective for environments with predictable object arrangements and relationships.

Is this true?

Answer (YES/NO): NO